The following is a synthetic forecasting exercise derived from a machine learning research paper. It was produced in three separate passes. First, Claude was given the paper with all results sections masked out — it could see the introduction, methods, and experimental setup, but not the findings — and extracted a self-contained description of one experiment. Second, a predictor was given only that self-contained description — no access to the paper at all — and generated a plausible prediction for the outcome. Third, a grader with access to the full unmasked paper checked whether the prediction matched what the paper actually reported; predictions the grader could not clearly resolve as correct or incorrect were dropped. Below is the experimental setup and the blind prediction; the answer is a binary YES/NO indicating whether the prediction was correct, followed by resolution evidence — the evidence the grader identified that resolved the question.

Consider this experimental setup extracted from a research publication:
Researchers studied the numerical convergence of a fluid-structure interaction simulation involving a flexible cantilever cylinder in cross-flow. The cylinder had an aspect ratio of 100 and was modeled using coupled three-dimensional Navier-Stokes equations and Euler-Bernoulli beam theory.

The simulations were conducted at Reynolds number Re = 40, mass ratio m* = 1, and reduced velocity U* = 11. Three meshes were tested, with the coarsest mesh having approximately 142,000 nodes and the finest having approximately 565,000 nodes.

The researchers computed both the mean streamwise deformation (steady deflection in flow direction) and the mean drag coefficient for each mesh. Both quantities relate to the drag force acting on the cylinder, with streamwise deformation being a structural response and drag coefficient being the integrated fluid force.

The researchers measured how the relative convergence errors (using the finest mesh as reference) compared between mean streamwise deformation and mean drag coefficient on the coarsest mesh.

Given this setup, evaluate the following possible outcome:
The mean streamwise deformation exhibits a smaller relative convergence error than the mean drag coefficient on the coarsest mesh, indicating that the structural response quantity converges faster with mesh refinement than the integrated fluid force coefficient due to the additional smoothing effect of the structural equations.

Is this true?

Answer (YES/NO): YES